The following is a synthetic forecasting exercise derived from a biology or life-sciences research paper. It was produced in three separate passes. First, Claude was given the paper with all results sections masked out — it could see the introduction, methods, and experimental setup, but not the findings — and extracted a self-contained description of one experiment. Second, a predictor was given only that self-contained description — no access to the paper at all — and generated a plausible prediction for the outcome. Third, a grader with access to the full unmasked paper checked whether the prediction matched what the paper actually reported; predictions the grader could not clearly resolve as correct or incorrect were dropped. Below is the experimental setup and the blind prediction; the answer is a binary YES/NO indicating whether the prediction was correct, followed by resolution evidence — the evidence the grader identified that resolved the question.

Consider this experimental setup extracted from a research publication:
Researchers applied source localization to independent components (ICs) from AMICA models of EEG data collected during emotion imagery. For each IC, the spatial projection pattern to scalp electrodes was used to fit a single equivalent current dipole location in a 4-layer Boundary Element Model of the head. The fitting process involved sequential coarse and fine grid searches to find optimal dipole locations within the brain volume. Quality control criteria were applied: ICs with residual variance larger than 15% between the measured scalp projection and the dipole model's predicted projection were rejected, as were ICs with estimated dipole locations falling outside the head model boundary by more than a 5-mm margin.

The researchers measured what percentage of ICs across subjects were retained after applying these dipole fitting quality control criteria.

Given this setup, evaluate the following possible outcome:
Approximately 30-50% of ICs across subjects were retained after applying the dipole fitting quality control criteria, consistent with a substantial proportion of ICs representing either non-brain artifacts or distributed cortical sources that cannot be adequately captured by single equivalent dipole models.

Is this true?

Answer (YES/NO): NO